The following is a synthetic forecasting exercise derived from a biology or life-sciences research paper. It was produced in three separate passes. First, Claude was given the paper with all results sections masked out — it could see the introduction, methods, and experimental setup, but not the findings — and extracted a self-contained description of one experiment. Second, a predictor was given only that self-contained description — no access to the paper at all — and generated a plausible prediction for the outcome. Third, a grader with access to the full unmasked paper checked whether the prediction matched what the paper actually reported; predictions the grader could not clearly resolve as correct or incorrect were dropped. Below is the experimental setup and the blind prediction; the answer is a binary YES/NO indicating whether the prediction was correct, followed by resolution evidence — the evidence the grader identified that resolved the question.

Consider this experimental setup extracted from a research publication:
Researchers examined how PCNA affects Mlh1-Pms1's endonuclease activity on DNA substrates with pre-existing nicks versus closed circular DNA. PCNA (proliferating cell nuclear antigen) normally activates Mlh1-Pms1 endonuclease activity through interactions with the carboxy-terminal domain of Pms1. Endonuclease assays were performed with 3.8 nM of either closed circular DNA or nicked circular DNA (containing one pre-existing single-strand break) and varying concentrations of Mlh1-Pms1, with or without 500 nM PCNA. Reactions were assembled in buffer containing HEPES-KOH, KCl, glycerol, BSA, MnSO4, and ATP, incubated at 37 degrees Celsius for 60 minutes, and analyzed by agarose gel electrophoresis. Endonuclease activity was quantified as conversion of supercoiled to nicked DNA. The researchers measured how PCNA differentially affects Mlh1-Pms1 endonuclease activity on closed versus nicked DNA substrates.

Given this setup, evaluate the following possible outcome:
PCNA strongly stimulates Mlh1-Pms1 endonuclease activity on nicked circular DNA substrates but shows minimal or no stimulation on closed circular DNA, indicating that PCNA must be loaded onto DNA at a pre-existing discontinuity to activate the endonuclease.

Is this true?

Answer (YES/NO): NO